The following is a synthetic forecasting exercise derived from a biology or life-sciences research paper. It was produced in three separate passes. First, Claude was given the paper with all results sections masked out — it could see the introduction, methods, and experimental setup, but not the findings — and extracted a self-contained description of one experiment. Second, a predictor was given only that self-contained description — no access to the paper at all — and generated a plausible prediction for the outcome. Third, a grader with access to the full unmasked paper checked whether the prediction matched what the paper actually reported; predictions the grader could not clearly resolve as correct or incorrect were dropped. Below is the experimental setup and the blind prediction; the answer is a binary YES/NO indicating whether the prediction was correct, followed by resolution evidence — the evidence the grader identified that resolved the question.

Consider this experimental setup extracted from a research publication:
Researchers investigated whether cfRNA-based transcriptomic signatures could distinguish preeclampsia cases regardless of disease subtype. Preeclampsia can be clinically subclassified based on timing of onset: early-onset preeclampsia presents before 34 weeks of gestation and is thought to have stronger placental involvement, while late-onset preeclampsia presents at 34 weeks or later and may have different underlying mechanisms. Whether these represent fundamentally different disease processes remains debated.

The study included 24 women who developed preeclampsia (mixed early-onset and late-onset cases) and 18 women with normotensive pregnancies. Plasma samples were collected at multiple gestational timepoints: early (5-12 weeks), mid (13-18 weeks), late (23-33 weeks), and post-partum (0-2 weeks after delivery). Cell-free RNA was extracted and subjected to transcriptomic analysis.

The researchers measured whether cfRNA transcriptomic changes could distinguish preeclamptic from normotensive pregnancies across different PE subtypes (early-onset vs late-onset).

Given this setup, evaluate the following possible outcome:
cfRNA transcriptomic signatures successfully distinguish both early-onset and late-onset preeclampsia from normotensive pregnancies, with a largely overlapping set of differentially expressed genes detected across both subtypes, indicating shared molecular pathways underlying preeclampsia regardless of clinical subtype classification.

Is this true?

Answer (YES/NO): YES